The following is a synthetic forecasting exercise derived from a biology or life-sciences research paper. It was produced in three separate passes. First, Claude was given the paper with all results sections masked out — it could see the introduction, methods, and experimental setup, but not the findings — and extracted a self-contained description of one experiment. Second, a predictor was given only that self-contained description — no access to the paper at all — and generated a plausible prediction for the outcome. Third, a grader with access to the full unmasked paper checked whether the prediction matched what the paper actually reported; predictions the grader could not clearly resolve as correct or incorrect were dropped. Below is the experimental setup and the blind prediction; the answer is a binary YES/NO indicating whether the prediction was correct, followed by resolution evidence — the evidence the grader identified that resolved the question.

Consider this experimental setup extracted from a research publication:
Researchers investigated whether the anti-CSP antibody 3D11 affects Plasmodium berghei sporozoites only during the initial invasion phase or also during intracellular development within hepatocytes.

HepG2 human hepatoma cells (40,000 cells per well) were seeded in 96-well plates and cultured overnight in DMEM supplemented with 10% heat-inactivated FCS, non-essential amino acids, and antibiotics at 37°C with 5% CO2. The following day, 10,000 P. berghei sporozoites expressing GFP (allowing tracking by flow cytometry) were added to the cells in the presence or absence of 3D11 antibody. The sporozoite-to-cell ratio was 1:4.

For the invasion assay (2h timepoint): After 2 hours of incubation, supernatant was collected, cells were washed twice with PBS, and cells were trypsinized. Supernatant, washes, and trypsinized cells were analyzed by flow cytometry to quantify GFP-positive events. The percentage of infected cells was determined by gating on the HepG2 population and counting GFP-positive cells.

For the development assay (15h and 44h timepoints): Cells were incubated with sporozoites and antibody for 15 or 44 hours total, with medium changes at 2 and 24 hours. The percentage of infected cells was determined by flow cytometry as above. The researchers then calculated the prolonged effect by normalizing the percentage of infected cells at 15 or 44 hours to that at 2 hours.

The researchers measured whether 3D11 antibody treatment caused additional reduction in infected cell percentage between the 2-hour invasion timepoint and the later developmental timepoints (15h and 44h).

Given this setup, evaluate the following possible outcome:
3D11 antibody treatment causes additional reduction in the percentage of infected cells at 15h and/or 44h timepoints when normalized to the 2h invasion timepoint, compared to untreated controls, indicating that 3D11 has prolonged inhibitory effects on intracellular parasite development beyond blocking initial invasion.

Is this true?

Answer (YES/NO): YES